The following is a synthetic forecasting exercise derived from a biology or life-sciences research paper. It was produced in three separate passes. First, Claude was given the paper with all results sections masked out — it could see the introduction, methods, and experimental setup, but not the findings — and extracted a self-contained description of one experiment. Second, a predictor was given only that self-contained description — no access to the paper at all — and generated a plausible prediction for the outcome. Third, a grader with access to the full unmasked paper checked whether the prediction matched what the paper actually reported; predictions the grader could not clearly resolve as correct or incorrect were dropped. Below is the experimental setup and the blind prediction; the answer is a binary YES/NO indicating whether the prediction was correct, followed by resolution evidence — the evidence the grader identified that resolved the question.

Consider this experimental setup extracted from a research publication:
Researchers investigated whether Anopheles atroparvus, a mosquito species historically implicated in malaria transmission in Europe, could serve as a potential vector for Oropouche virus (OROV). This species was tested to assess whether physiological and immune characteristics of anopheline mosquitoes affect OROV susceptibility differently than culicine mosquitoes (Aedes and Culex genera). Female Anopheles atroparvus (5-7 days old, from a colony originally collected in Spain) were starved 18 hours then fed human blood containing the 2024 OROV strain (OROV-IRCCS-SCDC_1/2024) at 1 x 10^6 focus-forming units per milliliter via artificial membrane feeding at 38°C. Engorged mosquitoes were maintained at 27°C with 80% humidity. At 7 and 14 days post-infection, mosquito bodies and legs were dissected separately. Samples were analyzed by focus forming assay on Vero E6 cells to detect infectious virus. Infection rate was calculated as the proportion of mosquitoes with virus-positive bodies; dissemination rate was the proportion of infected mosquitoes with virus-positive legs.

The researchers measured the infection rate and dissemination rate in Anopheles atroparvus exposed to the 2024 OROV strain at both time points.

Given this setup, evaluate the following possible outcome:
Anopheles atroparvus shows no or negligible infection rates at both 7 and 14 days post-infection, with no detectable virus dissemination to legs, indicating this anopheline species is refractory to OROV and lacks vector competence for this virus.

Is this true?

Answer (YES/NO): YES